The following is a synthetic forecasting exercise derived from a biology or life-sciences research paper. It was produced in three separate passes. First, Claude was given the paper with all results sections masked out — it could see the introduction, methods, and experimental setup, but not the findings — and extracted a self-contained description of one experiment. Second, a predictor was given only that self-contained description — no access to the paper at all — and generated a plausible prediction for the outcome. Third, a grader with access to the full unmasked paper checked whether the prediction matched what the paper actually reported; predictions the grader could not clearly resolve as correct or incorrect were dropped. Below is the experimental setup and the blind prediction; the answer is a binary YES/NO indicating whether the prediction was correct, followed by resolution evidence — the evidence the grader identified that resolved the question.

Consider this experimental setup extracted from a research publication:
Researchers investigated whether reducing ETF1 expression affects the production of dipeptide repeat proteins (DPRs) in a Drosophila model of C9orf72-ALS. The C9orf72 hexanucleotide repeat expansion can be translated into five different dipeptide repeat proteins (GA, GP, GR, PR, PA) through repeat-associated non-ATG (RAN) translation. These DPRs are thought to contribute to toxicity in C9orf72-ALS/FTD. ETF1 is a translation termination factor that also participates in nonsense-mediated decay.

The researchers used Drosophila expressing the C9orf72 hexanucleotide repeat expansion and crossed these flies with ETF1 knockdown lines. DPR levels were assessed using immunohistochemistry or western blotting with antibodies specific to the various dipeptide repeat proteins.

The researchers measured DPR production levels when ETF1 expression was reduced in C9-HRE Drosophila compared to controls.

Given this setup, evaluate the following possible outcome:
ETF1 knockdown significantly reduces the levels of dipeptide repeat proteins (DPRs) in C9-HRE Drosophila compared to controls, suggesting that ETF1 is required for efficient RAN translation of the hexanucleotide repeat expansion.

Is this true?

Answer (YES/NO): NO